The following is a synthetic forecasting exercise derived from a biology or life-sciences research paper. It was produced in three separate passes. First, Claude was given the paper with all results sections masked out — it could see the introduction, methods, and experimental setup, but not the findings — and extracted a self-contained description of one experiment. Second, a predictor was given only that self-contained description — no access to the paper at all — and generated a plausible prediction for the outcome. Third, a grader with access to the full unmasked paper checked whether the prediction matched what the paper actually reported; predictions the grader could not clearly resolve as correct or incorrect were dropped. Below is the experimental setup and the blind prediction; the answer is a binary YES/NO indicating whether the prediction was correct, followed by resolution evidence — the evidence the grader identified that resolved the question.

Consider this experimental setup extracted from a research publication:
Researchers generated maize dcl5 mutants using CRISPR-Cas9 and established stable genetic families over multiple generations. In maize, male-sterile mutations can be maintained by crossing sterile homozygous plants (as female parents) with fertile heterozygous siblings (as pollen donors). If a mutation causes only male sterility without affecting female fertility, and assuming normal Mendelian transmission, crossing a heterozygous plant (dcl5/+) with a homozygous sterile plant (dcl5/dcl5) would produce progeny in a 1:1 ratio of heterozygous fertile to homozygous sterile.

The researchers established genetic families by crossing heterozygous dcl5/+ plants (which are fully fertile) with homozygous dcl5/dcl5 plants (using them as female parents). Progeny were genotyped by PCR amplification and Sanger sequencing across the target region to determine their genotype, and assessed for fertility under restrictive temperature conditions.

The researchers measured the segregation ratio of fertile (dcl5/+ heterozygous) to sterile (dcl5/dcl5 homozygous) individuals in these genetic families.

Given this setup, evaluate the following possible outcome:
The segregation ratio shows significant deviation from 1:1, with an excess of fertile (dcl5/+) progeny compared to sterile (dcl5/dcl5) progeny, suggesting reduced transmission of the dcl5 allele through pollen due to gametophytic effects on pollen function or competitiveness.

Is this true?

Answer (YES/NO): NO